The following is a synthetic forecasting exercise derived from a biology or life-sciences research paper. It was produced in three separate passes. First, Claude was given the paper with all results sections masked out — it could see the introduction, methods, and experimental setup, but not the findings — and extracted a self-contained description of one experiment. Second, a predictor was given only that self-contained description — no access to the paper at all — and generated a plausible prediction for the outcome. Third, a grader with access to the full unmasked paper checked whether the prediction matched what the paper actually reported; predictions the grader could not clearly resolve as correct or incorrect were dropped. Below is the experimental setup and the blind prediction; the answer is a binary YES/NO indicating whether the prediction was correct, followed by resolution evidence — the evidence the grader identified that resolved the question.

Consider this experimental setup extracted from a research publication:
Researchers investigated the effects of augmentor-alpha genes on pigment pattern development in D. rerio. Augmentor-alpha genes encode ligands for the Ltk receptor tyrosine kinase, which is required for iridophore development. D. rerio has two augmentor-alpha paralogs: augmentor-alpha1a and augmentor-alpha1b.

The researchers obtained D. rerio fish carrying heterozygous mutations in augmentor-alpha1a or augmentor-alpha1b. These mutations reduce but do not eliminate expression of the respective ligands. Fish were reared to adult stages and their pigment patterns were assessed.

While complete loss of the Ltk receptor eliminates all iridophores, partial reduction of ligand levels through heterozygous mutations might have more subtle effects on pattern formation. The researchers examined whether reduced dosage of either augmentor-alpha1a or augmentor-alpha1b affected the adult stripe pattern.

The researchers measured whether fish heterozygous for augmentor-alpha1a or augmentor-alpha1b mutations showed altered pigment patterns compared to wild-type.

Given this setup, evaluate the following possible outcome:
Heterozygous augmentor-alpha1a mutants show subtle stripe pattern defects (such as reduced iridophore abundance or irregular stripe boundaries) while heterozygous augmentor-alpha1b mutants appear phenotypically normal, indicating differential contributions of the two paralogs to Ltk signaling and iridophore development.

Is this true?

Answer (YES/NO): NO